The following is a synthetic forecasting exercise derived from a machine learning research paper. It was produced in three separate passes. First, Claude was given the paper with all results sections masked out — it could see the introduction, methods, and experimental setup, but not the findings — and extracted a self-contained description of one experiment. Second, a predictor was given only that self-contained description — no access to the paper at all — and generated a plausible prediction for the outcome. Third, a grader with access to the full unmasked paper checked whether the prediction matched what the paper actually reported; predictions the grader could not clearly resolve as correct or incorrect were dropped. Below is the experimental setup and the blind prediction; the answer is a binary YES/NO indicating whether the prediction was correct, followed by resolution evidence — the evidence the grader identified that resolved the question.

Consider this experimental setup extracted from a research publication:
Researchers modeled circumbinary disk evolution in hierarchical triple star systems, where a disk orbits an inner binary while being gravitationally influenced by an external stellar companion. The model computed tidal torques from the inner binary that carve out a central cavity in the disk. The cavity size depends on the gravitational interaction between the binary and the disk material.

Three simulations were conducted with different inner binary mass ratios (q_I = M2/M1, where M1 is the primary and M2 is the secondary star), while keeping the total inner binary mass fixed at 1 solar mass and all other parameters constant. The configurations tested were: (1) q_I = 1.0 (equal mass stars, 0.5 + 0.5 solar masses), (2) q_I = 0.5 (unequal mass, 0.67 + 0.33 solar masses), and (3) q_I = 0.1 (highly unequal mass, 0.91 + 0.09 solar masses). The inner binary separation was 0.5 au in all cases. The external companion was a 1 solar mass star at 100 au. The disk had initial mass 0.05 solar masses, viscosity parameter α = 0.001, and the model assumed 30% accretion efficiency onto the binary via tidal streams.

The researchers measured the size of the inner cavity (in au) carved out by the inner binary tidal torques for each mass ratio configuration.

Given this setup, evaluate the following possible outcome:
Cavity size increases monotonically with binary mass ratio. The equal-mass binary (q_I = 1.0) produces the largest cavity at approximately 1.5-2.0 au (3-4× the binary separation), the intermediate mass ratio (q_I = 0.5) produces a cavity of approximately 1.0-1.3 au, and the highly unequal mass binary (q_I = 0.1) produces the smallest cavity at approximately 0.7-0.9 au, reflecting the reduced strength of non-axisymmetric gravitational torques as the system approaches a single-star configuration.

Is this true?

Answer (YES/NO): NO